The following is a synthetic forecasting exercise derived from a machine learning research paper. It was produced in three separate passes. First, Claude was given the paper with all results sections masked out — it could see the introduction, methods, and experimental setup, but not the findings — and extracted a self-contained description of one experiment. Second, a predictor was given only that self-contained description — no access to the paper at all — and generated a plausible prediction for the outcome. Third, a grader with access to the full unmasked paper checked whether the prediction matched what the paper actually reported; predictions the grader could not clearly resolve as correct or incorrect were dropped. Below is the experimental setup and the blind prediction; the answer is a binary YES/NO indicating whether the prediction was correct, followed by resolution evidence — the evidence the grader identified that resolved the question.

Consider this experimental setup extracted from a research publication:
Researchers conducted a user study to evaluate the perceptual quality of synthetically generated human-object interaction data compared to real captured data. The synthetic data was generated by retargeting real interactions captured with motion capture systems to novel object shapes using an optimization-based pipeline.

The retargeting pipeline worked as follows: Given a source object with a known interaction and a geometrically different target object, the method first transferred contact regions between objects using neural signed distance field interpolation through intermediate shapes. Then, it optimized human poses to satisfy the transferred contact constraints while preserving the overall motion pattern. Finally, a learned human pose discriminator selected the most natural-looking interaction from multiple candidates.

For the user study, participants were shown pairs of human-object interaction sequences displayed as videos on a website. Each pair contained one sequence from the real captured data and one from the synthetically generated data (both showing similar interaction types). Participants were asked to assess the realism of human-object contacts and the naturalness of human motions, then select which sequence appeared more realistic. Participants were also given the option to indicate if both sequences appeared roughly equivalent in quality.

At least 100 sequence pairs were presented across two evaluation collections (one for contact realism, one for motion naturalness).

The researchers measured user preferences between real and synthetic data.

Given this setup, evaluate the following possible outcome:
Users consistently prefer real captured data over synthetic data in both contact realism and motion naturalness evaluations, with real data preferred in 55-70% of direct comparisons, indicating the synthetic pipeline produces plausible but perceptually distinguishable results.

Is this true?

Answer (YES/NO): NO